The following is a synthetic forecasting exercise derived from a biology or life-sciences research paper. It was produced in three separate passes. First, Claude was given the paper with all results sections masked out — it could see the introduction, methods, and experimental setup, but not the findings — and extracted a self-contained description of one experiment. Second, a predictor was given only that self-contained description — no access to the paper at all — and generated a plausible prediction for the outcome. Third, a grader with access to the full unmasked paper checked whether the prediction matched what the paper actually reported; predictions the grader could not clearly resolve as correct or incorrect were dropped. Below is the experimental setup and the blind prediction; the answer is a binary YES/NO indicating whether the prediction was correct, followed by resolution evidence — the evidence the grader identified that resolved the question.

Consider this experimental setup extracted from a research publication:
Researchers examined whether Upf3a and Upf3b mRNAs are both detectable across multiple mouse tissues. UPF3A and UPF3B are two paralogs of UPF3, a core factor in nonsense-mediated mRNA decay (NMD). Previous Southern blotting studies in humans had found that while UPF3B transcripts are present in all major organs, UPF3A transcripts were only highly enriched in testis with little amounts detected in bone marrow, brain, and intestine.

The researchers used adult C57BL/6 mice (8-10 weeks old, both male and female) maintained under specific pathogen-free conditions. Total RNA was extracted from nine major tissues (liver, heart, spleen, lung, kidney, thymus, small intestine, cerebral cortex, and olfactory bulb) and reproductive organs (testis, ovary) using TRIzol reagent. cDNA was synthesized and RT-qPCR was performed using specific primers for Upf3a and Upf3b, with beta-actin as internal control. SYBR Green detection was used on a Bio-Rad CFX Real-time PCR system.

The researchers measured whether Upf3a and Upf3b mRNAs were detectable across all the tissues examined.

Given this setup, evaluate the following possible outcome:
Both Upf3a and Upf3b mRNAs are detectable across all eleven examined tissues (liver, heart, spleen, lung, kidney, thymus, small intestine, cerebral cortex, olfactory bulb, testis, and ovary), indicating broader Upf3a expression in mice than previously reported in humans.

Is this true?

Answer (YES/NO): YES